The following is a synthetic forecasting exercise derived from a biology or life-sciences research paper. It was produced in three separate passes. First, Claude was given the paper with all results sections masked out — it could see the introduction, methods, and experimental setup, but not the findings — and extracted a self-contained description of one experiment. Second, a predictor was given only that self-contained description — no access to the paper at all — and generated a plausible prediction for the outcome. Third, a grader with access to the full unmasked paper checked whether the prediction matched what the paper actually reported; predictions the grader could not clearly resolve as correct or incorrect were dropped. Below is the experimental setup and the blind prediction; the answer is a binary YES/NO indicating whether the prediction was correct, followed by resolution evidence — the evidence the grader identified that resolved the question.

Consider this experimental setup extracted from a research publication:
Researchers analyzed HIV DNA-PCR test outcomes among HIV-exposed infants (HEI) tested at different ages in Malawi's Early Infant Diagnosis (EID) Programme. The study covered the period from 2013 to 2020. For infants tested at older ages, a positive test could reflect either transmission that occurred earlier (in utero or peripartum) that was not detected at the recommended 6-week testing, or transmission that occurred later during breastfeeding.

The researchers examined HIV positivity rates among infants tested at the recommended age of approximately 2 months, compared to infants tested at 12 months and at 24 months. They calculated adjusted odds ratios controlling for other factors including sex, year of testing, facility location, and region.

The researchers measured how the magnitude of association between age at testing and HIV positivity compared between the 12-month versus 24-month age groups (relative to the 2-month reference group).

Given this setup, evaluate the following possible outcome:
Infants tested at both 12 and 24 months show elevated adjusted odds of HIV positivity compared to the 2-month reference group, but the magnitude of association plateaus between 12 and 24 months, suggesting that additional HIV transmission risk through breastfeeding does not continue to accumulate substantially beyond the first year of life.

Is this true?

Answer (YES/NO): NO